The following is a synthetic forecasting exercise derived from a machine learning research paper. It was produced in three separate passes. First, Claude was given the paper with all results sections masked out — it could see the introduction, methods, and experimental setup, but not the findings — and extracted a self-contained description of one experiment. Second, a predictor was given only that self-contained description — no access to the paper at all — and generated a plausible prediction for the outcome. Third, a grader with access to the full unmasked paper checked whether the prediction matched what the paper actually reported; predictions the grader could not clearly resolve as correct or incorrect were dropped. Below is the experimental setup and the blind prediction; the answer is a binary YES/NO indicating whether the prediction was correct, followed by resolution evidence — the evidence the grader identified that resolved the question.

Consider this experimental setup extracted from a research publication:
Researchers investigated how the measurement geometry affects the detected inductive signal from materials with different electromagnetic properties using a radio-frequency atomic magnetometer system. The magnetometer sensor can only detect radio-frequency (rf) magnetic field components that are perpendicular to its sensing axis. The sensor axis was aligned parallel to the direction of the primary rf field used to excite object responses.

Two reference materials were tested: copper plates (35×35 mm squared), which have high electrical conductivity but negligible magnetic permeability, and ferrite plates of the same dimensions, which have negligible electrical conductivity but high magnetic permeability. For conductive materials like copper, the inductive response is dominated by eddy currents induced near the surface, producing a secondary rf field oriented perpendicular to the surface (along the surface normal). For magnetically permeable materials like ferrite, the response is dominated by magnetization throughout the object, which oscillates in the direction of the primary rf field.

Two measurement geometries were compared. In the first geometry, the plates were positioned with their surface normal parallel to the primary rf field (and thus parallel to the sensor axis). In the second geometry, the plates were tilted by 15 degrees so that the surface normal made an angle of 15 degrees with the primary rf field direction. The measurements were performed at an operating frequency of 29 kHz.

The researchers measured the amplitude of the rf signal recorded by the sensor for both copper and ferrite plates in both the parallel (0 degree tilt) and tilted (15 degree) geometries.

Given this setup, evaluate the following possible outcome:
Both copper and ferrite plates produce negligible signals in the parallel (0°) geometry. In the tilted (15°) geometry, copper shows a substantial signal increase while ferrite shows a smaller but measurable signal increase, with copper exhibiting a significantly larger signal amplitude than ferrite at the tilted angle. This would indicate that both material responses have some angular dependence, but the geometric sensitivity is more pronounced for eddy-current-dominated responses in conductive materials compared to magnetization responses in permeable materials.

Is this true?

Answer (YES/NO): NO